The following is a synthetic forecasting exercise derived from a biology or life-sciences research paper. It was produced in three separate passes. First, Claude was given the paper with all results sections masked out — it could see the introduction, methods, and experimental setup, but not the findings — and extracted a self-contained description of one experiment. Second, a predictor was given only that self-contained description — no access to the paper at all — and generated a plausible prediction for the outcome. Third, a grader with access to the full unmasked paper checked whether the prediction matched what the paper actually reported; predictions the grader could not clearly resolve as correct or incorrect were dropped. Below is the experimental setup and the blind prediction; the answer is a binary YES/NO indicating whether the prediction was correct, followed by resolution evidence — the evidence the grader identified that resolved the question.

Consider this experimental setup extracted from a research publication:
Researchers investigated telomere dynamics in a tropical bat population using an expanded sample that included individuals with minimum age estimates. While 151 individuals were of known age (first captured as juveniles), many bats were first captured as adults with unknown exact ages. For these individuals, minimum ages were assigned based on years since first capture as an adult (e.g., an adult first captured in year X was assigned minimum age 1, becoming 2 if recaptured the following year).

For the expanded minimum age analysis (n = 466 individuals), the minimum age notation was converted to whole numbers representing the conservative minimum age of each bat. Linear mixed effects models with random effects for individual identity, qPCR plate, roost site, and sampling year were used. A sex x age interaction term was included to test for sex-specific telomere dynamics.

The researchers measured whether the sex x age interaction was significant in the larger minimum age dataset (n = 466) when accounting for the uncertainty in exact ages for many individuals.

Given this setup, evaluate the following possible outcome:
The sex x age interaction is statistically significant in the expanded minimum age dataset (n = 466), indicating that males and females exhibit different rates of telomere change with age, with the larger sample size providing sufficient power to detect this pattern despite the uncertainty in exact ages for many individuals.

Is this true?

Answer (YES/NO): NO